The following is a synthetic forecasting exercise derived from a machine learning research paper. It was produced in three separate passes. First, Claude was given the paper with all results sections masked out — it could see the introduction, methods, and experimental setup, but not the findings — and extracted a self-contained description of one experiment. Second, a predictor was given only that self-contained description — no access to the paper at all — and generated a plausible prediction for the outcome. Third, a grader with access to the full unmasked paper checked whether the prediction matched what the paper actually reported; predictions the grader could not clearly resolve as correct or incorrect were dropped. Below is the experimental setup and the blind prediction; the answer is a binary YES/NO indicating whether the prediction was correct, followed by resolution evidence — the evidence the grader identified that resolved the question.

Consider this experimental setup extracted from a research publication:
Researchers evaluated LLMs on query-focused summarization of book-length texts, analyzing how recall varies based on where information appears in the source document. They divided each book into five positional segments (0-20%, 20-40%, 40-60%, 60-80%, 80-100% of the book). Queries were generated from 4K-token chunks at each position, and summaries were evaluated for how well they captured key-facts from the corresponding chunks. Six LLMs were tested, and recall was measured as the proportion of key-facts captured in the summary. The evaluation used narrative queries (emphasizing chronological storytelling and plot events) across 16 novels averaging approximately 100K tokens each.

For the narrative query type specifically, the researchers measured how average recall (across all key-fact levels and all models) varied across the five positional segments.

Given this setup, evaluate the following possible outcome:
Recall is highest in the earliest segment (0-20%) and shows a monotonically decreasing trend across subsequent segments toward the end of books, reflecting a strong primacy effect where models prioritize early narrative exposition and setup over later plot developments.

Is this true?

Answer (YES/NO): NO